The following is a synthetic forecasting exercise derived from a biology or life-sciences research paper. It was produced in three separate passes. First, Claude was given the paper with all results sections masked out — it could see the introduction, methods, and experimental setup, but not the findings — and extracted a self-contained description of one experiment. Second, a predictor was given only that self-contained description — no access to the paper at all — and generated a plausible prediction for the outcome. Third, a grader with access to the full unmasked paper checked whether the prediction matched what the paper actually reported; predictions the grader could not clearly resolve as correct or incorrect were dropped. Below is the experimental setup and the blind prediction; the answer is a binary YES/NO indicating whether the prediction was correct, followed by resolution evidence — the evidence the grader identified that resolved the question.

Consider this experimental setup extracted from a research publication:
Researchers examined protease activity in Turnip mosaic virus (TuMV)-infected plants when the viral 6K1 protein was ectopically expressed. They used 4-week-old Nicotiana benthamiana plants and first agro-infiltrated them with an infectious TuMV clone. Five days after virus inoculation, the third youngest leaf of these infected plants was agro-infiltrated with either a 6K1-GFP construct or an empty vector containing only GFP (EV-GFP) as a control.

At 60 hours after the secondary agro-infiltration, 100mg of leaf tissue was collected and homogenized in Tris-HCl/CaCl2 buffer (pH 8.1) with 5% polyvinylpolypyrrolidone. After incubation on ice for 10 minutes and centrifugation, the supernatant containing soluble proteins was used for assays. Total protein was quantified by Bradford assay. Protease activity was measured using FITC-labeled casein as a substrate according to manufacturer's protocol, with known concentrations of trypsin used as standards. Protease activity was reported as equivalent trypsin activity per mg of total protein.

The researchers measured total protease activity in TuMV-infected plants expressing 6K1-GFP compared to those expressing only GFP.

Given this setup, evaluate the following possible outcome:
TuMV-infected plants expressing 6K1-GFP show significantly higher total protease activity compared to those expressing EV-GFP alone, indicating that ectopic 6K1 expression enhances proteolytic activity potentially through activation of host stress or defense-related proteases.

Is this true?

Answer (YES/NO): NO